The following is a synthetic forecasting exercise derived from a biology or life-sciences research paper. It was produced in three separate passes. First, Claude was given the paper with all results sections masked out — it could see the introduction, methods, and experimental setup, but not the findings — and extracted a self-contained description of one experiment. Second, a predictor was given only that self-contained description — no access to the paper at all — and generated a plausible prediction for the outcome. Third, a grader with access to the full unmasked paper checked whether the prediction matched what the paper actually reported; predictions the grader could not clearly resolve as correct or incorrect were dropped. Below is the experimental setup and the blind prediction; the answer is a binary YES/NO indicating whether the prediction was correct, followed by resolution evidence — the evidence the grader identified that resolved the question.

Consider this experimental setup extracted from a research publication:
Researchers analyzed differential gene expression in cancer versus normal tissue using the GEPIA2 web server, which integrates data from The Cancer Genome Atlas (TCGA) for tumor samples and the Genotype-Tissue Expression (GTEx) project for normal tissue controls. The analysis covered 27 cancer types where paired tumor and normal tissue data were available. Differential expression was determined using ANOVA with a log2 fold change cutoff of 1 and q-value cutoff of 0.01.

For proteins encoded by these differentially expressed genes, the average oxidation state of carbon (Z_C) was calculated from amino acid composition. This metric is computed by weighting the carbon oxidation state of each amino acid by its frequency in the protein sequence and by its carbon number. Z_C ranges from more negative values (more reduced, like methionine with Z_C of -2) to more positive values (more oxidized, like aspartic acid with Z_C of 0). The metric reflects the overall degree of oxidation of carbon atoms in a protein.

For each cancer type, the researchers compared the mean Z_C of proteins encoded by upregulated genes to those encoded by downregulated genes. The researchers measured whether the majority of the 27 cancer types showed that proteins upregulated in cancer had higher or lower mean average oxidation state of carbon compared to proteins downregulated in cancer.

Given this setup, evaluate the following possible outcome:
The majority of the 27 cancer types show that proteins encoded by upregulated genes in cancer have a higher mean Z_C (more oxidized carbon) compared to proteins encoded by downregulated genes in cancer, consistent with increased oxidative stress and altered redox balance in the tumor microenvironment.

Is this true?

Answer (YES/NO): NO